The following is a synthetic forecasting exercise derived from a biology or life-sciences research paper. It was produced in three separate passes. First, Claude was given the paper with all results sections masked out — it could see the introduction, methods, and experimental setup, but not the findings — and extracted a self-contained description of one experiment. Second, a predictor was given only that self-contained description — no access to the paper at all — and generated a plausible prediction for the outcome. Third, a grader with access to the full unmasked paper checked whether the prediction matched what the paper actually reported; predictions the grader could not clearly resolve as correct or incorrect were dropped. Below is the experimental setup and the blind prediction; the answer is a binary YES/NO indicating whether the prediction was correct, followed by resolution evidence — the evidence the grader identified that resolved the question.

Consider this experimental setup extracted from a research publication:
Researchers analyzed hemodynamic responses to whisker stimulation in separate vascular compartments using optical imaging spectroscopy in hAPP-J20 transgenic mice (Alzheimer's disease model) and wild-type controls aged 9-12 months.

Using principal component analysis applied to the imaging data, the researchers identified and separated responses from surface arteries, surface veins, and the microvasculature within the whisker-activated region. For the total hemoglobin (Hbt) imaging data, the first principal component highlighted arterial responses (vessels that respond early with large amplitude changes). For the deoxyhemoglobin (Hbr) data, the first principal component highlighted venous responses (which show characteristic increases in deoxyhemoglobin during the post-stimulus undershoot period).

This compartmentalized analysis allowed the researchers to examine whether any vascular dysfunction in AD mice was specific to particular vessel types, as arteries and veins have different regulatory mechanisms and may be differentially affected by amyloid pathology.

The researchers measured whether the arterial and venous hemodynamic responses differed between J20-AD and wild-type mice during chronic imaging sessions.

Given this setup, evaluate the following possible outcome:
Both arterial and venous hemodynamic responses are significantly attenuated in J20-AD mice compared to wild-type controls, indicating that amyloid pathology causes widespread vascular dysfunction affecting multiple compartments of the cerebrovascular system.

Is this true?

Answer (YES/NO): NO